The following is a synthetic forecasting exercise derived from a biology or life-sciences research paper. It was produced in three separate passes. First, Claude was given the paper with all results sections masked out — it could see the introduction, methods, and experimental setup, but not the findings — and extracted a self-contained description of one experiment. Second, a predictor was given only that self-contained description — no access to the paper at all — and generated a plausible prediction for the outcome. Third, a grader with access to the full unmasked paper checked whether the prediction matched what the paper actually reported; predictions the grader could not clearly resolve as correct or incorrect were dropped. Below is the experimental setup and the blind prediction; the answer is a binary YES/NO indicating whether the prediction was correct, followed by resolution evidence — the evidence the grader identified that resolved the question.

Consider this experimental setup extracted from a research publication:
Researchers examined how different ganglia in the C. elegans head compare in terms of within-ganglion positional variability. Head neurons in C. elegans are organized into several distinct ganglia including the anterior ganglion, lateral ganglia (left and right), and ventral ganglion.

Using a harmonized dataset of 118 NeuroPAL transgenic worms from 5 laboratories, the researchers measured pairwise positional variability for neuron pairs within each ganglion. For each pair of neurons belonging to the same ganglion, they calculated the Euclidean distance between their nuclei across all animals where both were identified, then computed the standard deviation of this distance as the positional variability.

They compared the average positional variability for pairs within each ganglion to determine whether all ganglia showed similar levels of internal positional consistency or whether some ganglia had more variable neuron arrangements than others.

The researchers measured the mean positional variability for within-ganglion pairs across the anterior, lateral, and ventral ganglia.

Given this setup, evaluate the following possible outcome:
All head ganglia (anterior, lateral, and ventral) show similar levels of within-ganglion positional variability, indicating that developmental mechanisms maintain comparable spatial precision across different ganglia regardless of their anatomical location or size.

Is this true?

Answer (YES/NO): NO